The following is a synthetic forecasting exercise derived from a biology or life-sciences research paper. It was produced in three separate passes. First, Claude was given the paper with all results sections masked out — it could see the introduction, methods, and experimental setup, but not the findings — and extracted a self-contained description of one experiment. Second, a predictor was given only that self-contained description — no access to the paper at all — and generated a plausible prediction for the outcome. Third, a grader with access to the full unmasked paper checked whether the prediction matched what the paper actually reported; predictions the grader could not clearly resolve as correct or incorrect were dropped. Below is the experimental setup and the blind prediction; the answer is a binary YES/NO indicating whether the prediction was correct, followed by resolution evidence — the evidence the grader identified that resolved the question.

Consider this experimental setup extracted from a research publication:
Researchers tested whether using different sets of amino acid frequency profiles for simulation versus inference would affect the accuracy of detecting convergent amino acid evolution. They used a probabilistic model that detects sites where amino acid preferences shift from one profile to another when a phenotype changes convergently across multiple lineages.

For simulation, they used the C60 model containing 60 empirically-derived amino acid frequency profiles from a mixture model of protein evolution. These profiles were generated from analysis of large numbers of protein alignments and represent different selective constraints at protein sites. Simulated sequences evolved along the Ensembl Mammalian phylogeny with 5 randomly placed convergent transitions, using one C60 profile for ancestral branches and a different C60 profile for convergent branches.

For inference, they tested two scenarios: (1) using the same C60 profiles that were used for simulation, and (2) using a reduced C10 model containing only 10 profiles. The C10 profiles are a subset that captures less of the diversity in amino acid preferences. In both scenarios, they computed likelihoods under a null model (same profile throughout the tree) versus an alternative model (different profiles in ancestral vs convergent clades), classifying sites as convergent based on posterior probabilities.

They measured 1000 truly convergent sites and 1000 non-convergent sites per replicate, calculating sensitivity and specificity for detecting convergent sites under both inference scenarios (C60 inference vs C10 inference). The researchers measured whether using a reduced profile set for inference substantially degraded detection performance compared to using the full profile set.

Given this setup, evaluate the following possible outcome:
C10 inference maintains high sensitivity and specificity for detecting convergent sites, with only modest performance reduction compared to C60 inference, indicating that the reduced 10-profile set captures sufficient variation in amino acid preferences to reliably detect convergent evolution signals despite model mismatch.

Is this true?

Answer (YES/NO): YES